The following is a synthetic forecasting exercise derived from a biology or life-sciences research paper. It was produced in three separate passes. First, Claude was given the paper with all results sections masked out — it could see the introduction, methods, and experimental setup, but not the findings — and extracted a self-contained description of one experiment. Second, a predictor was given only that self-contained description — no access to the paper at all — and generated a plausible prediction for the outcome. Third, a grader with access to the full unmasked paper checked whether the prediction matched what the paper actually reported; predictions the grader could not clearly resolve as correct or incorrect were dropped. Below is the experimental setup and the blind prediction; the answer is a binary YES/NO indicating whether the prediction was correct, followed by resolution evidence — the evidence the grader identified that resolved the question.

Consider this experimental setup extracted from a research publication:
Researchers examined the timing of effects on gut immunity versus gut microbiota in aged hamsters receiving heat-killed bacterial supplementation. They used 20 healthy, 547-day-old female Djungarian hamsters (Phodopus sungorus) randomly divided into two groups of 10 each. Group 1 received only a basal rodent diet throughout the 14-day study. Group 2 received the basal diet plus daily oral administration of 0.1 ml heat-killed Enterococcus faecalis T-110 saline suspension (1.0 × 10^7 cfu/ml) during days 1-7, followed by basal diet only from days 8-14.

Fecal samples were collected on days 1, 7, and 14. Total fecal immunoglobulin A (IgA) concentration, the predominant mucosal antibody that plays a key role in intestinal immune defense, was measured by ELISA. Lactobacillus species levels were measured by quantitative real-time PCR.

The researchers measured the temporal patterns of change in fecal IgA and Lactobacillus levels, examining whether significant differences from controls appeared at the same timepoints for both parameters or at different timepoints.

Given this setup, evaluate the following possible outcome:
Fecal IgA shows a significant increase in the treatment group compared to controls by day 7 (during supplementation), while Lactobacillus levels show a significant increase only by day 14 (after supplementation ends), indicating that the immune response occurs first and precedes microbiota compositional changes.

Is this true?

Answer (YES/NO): NO